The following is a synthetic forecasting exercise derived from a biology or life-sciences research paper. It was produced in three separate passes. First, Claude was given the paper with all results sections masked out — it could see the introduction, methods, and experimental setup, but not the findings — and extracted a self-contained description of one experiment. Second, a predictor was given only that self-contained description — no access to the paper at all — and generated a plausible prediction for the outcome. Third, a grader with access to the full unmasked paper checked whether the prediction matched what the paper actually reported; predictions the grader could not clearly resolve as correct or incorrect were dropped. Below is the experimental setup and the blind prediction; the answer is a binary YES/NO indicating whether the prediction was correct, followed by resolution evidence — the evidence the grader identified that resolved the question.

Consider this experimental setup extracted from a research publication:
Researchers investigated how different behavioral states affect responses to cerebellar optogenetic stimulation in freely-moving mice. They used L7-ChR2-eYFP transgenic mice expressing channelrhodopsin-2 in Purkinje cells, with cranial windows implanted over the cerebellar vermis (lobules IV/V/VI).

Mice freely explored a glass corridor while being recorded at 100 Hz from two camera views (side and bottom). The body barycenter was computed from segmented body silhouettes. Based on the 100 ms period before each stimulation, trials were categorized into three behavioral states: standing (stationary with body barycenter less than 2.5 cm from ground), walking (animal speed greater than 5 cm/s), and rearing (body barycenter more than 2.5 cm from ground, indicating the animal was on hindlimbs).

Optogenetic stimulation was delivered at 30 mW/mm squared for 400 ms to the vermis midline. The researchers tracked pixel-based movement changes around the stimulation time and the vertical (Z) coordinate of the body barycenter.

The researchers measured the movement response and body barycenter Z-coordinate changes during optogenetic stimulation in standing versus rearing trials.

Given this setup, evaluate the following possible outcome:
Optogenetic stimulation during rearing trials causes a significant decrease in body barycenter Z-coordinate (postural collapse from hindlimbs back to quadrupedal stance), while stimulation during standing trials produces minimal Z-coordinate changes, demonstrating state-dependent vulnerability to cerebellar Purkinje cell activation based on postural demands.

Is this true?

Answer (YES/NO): NO